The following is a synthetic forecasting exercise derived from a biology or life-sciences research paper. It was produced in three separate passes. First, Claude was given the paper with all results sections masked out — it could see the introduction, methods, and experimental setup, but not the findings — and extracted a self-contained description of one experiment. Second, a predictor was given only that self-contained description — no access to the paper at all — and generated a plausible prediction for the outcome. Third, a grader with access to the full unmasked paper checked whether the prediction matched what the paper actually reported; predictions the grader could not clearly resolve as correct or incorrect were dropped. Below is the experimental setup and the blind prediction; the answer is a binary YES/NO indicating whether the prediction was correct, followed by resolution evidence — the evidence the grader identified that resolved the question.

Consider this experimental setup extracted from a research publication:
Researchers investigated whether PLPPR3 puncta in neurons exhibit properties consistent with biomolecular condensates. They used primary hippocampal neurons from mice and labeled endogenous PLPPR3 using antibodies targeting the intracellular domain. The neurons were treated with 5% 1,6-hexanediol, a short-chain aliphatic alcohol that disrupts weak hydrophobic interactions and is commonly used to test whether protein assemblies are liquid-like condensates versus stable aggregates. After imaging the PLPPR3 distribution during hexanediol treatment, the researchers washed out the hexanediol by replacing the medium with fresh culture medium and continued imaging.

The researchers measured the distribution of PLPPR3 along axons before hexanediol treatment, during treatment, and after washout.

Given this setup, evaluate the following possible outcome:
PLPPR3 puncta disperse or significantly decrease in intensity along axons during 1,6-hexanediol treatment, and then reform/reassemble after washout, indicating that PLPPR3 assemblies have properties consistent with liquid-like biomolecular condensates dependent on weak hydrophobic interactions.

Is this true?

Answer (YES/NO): YES